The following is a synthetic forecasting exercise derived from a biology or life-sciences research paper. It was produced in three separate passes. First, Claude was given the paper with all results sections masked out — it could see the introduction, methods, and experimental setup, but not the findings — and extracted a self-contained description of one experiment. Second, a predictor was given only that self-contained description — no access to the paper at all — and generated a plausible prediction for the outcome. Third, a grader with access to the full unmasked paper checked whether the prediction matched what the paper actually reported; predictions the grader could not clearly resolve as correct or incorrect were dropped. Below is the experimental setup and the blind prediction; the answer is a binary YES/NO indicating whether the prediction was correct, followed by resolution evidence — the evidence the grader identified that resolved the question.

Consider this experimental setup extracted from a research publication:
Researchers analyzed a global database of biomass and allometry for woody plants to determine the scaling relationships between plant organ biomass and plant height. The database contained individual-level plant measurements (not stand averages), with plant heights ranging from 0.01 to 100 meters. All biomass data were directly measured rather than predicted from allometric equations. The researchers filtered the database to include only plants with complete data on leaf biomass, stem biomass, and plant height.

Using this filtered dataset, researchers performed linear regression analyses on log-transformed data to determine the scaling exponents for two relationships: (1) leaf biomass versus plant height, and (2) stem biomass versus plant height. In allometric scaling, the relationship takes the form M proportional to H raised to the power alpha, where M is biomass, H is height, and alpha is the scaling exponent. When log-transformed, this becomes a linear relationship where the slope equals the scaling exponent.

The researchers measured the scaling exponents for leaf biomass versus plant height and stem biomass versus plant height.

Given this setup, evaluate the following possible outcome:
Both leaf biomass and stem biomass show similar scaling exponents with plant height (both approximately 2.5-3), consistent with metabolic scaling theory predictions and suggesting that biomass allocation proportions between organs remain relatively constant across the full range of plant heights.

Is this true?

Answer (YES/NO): NO